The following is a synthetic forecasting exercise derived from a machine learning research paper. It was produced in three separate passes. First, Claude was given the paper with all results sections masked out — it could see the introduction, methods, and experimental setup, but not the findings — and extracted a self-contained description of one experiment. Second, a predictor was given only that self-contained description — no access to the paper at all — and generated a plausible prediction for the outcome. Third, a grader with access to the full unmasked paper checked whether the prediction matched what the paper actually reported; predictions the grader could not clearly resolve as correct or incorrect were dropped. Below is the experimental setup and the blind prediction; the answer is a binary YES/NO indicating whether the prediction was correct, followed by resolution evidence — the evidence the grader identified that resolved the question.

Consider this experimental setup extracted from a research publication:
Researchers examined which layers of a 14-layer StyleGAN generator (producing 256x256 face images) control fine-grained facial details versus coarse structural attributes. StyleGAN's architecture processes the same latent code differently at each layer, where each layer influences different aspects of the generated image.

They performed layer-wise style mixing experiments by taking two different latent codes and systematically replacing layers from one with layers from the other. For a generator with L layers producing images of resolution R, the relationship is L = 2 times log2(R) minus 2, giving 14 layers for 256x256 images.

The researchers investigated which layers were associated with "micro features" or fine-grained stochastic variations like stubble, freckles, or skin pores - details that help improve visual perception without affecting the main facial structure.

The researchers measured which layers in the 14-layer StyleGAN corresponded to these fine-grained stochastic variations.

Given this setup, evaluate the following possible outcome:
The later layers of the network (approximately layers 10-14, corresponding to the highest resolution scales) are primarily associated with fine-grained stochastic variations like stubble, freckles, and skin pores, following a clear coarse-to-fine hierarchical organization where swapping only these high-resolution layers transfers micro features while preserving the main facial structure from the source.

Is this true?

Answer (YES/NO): NO